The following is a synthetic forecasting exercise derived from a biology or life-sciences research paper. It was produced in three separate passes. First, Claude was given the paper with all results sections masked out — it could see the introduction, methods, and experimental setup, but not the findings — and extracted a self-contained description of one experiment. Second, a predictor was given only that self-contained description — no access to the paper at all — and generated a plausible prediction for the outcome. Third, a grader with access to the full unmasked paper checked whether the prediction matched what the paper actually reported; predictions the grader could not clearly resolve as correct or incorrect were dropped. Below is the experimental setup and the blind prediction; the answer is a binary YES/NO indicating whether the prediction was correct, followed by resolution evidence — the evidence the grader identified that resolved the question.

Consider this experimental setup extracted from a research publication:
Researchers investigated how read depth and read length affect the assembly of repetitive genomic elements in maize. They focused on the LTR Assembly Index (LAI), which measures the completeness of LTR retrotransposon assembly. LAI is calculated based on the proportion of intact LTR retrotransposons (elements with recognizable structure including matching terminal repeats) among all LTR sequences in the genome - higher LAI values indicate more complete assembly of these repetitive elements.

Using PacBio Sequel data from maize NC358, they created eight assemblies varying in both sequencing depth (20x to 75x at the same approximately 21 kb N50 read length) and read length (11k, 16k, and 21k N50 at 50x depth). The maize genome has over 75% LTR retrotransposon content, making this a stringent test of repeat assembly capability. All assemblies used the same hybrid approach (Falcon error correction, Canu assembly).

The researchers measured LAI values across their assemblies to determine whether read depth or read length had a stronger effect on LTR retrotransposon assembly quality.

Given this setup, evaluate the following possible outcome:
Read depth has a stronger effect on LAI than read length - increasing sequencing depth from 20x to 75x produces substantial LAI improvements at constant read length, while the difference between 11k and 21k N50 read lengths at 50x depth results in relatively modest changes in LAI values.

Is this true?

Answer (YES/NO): YES